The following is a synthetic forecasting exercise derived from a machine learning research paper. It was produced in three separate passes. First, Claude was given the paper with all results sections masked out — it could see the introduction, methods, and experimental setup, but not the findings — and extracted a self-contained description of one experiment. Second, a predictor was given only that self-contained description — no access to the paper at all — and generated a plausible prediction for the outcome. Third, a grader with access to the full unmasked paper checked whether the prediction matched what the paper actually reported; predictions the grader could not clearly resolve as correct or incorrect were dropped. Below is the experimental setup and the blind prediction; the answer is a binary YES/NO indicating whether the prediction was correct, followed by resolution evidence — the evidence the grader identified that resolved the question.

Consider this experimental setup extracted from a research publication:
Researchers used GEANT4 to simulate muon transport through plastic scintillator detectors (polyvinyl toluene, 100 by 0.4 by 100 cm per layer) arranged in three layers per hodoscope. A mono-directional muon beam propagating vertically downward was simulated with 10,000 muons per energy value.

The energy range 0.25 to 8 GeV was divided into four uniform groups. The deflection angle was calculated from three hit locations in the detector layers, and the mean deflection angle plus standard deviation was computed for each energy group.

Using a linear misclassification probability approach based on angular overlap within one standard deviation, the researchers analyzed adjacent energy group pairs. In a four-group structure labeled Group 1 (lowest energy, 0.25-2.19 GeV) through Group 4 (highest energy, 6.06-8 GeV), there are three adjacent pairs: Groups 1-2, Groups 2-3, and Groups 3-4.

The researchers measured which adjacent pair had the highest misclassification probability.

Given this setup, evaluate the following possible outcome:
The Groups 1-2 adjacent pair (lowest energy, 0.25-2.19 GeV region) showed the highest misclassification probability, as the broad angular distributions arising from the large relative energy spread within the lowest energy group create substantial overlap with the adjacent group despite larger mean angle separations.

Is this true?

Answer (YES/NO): NO